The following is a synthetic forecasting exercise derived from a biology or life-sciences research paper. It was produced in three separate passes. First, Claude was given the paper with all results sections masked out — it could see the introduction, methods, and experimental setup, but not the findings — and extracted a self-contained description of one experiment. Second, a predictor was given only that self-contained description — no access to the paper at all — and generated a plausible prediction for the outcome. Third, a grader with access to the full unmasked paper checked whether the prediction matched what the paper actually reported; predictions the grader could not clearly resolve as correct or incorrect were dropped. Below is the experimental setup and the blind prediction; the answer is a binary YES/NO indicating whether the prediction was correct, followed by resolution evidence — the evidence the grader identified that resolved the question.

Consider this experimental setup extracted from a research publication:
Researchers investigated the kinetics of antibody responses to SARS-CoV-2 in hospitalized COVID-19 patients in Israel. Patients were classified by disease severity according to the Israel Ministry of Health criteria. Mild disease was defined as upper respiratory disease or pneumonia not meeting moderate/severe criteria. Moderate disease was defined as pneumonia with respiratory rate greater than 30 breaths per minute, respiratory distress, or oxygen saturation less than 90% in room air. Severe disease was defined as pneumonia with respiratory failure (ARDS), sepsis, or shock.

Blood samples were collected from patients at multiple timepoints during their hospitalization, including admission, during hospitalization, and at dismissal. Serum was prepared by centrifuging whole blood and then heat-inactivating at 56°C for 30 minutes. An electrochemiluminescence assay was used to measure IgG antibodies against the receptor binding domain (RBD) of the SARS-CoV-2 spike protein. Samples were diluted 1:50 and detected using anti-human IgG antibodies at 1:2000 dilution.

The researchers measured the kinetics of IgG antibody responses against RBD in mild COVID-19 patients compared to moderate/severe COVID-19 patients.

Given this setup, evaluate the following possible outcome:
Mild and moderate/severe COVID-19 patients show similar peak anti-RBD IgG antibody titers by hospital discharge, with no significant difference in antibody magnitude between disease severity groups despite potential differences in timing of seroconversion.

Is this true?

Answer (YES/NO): YES